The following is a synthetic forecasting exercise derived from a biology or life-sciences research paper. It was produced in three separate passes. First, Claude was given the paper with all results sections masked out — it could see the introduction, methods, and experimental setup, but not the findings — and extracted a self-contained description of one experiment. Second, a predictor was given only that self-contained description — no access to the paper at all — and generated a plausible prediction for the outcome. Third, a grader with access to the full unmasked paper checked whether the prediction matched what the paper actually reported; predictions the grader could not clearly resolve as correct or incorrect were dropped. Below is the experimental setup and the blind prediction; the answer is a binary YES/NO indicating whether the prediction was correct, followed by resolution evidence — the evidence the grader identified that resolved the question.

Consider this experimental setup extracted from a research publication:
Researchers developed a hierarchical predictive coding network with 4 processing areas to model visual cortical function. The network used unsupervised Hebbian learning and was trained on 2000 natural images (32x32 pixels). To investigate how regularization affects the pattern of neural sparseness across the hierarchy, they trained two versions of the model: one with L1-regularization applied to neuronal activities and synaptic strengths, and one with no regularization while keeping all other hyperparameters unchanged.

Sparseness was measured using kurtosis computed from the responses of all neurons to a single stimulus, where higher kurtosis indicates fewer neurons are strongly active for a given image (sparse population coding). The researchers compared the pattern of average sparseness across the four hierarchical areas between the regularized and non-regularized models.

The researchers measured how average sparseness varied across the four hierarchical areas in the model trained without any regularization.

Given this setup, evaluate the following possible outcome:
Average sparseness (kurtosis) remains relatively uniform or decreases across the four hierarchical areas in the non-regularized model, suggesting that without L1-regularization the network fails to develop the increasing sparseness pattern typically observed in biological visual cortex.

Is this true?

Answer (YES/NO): NO